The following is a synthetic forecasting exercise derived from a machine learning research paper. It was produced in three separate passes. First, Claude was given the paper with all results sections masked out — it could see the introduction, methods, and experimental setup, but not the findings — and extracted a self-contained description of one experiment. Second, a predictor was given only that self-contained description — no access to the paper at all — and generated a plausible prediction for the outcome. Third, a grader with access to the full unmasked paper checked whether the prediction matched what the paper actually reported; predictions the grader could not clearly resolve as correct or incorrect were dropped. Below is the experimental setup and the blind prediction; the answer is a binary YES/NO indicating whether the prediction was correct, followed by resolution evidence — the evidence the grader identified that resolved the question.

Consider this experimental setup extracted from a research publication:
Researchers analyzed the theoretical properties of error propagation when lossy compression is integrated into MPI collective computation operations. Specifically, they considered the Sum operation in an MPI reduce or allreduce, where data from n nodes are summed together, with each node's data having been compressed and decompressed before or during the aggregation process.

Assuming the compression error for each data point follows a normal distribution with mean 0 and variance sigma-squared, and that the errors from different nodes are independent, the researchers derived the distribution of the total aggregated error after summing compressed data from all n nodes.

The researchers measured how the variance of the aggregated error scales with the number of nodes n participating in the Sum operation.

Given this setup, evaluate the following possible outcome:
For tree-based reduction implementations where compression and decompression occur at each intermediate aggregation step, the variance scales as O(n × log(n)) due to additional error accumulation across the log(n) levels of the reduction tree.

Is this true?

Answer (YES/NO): NO